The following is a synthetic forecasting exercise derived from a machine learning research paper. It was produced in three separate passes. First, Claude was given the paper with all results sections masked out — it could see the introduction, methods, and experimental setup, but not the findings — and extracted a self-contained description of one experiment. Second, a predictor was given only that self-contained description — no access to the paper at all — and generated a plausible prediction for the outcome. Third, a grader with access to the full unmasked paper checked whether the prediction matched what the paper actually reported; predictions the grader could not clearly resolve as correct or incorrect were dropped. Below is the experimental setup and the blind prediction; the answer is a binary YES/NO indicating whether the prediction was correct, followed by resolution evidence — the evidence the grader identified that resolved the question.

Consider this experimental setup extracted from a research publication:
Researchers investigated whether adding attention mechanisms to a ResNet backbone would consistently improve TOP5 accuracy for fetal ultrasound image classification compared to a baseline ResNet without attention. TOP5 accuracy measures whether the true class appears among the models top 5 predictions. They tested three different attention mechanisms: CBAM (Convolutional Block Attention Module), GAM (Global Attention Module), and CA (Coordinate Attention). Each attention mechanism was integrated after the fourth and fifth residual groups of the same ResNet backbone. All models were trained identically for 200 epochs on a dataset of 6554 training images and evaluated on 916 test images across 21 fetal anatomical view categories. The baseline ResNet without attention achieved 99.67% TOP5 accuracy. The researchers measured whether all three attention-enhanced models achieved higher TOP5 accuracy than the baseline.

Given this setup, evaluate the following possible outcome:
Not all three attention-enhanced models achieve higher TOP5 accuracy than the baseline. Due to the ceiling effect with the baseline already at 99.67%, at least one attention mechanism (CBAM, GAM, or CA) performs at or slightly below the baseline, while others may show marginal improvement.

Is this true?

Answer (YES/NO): YES